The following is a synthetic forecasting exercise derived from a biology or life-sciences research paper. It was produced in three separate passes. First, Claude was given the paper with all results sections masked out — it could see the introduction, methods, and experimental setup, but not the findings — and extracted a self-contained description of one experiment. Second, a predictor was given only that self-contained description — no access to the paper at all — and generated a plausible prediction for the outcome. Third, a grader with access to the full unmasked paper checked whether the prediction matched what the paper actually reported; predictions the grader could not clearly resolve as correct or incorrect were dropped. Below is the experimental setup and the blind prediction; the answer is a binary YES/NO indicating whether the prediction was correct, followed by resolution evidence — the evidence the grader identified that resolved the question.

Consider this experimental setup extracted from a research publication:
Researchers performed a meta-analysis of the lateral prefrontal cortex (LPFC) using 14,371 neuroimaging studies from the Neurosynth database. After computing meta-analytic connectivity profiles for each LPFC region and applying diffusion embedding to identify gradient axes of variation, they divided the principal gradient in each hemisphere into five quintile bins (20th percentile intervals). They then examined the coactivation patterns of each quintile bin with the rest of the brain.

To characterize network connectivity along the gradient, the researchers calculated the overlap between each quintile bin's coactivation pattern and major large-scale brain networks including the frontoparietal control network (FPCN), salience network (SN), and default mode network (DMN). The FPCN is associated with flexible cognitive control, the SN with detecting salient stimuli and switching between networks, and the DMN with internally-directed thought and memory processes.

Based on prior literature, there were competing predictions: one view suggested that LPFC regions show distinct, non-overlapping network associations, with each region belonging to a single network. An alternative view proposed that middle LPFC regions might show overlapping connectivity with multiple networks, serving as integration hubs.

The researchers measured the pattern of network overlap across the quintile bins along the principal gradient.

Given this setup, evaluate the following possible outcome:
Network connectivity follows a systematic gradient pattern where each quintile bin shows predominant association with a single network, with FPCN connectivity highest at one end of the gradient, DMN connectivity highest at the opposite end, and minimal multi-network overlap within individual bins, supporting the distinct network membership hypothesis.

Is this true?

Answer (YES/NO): NO